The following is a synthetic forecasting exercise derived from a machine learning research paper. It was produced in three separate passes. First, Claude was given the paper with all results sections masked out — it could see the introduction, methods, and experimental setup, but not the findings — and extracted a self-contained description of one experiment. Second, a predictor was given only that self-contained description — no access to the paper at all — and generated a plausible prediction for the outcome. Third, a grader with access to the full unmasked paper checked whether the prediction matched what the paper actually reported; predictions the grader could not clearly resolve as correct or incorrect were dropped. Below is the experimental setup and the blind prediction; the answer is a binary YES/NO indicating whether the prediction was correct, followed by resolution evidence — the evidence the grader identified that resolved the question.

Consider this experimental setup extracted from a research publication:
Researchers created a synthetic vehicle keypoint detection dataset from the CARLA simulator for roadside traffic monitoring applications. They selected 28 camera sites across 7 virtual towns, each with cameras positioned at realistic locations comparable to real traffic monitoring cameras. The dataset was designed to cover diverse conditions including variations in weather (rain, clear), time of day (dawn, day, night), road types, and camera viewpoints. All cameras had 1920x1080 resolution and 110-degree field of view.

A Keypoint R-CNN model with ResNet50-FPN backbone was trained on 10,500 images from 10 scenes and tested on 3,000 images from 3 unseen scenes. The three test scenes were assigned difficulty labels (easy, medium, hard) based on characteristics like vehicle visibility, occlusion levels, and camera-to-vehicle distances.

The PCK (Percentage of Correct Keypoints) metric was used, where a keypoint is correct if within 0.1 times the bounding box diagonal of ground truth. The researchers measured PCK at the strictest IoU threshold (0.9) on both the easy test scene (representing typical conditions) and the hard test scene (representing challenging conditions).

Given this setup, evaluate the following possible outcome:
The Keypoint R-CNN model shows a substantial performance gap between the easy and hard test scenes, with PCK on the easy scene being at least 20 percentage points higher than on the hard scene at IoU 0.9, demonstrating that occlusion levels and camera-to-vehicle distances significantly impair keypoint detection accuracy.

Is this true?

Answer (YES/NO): YES